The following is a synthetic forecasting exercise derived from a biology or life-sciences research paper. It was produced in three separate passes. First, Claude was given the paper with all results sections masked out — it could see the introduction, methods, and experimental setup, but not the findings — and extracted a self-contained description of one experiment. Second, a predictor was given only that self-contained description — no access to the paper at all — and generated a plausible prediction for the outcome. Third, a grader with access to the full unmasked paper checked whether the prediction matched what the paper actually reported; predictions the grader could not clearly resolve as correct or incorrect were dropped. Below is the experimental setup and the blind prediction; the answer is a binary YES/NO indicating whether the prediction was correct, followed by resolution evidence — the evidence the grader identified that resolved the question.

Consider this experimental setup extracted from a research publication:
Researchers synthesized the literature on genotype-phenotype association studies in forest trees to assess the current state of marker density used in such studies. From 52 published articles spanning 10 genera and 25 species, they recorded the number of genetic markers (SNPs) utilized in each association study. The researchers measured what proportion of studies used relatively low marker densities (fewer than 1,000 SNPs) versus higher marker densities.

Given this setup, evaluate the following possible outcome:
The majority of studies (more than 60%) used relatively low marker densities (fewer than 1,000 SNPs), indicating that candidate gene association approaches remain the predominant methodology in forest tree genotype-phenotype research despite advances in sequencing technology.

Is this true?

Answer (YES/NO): YES